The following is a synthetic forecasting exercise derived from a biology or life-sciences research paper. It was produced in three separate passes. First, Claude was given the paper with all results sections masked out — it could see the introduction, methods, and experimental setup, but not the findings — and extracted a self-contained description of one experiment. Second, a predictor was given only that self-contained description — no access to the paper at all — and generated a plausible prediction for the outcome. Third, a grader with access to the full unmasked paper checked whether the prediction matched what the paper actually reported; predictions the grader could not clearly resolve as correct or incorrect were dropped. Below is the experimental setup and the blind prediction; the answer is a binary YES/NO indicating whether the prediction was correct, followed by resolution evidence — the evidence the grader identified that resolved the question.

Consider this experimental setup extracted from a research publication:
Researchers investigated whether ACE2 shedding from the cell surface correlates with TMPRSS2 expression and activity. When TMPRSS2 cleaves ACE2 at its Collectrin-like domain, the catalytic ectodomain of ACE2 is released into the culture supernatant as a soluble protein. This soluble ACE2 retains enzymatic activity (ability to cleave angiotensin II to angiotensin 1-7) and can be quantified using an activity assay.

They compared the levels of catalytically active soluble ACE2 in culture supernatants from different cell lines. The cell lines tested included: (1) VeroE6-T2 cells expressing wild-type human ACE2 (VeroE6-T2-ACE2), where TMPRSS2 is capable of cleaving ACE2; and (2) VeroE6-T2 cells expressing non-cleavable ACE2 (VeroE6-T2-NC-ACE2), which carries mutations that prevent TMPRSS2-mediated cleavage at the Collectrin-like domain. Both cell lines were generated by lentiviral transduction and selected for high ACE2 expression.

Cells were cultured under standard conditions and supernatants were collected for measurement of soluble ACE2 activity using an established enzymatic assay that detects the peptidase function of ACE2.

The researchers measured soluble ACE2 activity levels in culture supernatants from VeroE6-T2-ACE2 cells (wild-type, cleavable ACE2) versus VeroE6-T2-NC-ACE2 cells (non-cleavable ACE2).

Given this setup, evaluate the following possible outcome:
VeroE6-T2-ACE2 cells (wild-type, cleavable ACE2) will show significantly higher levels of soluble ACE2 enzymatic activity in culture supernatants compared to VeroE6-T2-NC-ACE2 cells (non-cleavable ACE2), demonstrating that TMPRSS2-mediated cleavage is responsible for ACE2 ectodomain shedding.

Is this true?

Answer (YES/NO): NO